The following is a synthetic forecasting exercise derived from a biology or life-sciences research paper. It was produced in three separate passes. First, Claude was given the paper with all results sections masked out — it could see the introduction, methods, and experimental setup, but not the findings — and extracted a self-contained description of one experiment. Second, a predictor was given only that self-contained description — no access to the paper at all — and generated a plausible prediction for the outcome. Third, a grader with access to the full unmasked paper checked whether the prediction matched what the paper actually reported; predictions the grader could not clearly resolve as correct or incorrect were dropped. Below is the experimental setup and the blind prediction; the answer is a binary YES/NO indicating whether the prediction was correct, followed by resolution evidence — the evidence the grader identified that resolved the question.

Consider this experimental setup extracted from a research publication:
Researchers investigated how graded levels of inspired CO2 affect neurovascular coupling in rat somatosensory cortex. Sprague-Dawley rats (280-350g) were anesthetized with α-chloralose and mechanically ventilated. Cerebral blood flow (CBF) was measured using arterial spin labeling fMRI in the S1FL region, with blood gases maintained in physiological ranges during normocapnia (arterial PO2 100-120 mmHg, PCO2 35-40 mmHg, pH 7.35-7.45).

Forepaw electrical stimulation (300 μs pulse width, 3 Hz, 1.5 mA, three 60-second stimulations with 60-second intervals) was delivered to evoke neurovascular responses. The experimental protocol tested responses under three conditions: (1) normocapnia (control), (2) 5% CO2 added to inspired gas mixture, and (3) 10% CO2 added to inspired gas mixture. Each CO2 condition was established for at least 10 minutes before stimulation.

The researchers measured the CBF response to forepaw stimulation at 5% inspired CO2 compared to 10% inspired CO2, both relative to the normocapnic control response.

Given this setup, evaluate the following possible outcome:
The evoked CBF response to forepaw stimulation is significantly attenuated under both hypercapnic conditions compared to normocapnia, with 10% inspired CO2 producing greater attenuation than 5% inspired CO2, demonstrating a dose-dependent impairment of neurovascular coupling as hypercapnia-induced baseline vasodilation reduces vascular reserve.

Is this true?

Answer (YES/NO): NO